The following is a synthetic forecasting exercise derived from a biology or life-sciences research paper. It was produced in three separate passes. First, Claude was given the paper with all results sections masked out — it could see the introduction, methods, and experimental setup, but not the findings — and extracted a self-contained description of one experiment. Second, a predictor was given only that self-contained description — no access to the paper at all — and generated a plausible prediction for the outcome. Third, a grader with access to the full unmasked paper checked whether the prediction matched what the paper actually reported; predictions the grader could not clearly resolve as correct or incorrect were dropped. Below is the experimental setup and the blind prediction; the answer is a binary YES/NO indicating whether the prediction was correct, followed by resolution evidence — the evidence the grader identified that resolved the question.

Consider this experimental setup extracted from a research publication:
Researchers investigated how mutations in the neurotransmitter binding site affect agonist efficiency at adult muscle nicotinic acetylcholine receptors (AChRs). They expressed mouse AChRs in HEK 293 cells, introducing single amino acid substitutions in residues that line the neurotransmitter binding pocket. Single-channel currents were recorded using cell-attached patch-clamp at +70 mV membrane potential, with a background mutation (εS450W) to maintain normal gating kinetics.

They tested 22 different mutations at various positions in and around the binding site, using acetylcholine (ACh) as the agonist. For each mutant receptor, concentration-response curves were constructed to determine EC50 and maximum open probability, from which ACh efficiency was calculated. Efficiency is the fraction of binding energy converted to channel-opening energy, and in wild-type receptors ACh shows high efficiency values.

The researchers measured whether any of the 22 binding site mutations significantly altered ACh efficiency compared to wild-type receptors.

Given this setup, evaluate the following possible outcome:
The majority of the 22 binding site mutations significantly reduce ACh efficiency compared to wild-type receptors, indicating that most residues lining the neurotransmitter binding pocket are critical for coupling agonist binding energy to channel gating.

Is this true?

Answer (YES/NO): NO